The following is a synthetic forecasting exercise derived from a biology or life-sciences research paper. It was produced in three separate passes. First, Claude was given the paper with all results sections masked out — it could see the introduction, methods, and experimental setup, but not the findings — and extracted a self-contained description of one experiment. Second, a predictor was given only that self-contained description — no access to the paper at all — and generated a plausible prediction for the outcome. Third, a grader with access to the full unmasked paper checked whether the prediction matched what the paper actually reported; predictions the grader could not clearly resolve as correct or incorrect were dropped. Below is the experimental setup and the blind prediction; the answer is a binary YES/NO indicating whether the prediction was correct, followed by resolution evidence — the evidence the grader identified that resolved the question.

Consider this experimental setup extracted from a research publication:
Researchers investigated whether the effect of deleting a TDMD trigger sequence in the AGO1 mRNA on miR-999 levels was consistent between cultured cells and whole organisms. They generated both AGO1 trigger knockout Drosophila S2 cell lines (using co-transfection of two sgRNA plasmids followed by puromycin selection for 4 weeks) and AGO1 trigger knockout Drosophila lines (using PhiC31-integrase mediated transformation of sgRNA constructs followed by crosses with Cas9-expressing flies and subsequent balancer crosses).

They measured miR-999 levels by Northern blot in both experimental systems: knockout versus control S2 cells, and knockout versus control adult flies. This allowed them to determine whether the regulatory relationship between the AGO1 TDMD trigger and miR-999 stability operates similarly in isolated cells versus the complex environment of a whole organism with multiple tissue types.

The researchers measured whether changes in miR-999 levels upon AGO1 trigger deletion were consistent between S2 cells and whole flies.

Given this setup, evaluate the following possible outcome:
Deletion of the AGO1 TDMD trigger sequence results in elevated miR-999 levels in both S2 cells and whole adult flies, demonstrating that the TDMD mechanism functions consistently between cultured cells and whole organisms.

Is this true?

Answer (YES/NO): NO